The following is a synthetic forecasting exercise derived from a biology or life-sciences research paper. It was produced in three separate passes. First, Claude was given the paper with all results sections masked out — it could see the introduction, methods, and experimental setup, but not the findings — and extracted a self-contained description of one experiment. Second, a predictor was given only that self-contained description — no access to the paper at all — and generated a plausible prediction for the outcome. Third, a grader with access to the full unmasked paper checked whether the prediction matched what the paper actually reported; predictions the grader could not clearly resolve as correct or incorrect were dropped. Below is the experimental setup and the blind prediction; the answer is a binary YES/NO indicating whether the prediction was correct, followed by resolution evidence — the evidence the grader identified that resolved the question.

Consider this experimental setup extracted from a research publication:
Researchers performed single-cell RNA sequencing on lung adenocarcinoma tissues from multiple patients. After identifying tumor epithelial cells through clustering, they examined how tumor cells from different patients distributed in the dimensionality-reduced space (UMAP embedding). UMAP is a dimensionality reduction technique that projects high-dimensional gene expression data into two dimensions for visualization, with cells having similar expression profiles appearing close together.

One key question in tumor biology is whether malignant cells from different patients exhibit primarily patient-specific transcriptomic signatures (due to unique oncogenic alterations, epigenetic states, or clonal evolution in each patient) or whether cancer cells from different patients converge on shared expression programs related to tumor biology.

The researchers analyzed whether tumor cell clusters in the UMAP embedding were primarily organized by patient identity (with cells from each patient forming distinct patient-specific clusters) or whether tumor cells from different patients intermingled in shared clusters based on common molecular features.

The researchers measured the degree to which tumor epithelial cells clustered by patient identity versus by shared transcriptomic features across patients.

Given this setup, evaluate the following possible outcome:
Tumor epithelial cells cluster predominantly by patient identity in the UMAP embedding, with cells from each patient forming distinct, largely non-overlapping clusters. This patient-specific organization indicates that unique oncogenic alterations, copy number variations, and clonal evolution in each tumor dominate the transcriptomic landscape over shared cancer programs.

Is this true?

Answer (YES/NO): YES